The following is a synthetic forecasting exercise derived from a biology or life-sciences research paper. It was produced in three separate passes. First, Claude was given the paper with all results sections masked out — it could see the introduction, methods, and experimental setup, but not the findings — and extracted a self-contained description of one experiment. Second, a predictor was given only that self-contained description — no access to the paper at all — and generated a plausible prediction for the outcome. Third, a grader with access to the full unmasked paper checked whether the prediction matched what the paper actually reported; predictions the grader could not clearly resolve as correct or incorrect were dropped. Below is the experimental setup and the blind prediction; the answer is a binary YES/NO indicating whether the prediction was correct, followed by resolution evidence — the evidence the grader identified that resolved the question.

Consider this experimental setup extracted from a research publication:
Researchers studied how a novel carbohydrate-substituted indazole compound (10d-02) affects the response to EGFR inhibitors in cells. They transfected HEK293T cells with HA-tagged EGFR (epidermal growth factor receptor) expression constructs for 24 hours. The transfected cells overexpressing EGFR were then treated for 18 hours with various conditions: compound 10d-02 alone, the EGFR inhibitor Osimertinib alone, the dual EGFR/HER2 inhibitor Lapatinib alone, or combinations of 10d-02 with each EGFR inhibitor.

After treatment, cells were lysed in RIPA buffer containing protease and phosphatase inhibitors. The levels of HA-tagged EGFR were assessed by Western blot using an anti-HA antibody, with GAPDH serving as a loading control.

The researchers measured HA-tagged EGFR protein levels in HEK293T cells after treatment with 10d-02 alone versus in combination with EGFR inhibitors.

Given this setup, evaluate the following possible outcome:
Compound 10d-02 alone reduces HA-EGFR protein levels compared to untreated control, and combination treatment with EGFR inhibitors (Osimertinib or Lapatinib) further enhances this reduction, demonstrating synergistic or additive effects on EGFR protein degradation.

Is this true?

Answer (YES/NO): YES